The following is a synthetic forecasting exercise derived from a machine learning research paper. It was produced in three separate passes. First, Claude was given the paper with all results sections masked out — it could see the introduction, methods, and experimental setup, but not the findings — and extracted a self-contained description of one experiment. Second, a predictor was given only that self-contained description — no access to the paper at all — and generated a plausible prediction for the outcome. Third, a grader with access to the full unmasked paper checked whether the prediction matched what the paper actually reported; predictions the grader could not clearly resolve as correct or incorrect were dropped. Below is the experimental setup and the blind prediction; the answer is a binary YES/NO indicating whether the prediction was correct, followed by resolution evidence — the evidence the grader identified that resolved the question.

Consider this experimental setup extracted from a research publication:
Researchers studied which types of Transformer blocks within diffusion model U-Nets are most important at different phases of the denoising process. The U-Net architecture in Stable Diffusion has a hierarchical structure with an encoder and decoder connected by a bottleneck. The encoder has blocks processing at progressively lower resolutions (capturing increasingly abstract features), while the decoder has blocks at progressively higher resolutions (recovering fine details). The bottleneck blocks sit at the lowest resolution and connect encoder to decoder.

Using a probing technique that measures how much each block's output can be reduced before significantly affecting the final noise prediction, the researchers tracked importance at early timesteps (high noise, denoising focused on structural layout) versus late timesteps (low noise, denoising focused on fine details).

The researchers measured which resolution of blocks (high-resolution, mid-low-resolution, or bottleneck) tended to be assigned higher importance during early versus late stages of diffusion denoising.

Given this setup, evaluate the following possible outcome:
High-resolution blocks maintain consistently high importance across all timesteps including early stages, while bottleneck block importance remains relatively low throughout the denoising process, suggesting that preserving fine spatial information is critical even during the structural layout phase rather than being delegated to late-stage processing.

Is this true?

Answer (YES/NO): NO